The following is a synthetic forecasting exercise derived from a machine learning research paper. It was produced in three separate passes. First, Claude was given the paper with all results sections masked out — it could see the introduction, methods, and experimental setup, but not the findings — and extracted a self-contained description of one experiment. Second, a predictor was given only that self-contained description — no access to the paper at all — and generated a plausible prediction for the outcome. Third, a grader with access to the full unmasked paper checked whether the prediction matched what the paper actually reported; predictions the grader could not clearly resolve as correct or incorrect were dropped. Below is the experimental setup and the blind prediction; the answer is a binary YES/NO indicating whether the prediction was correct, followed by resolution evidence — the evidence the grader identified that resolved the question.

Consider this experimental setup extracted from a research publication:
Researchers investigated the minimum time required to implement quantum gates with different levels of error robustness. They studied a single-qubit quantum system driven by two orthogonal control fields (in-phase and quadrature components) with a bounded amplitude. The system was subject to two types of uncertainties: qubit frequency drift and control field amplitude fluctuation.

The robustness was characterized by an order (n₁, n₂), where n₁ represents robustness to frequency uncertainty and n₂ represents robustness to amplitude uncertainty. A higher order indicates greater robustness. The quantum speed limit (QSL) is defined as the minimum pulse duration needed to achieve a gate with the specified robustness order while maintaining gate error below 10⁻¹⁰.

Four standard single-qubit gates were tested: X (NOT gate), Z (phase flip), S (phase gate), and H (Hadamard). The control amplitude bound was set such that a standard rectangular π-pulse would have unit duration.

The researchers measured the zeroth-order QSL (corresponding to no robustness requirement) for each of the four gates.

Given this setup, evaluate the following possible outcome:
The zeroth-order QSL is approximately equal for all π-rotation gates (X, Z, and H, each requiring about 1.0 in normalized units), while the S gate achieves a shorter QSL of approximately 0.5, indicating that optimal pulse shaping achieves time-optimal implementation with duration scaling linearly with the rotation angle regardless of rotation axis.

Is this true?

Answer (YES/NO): NO